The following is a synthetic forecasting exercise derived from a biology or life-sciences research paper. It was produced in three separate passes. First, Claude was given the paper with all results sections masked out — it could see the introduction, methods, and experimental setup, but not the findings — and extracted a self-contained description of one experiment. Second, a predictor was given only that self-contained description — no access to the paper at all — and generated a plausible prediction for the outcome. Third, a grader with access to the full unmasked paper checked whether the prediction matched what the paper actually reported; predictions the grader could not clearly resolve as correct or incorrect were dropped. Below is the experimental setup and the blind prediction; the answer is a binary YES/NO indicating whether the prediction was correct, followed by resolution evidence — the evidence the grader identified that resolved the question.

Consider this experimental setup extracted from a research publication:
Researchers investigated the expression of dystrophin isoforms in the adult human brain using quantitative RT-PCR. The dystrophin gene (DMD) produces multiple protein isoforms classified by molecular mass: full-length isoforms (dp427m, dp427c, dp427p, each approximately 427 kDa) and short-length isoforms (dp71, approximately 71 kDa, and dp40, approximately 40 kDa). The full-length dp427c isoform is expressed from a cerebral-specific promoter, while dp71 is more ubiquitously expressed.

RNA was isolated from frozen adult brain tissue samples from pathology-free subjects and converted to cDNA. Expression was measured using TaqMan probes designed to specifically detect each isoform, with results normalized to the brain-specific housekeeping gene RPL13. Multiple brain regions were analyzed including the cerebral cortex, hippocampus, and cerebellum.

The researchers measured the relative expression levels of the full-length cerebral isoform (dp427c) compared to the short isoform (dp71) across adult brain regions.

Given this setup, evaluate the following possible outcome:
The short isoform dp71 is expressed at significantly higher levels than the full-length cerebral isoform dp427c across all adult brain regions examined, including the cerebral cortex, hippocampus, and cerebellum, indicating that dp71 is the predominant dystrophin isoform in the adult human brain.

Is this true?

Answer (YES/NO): YES